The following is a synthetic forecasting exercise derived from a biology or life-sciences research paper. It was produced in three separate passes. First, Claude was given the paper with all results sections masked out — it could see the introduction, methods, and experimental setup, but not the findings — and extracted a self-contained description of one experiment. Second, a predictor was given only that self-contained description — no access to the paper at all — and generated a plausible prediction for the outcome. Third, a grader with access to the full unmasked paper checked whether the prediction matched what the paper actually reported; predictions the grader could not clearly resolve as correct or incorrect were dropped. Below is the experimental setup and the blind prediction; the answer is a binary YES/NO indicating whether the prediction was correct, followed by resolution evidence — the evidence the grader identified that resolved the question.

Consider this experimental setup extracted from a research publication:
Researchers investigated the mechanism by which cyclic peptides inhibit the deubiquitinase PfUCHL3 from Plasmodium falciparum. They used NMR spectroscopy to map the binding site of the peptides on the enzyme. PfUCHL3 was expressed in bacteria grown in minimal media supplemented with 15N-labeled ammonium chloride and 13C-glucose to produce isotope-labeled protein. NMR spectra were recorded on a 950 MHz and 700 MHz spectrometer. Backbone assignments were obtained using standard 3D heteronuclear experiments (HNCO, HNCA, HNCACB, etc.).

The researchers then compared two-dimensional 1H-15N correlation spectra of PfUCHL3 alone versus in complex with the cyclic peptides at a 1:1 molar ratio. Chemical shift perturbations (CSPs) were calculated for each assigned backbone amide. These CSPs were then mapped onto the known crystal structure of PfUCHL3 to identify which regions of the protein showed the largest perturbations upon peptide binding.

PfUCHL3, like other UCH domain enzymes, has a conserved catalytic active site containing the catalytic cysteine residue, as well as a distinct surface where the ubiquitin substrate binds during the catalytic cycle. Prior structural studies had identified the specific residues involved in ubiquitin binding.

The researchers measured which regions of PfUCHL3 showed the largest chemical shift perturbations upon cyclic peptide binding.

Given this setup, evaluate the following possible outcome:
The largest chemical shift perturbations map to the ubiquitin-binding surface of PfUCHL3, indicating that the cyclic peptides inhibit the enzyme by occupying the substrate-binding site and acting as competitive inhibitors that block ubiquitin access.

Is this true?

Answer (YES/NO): YES